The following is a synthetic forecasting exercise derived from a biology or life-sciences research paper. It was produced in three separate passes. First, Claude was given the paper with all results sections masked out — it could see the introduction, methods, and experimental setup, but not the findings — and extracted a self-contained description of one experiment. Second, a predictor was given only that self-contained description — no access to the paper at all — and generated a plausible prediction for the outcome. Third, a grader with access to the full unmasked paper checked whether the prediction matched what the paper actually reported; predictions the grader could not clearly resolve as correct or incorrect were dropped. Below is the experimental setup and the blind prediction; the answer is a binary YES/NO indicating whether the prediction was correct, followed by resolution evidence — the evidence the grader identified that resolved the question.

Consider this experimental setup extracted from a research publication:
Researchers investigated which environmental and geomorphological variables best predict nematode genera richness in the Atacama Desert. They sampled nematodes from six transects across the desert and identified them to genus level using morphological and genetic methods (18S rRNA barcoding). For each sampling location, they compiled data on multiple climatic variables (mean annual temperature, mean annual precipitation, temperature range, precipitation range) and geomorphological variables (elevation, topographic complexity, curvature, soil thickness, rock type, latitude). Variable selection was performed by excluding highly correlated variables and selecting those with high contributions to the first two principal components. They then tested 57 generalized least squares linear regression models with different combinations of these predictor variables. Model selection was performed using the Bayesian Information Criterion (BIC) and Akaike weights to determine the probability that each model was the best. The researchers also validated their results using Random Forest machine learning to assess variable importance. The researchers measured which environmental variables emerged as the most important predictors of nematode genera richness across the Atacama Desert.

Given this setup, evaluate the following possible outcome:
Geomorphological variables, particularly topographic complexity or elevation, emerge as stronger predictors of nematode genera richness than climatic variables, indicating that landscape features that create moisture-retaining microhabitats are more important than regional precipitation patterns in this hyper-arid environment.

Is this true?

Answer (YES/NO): NO